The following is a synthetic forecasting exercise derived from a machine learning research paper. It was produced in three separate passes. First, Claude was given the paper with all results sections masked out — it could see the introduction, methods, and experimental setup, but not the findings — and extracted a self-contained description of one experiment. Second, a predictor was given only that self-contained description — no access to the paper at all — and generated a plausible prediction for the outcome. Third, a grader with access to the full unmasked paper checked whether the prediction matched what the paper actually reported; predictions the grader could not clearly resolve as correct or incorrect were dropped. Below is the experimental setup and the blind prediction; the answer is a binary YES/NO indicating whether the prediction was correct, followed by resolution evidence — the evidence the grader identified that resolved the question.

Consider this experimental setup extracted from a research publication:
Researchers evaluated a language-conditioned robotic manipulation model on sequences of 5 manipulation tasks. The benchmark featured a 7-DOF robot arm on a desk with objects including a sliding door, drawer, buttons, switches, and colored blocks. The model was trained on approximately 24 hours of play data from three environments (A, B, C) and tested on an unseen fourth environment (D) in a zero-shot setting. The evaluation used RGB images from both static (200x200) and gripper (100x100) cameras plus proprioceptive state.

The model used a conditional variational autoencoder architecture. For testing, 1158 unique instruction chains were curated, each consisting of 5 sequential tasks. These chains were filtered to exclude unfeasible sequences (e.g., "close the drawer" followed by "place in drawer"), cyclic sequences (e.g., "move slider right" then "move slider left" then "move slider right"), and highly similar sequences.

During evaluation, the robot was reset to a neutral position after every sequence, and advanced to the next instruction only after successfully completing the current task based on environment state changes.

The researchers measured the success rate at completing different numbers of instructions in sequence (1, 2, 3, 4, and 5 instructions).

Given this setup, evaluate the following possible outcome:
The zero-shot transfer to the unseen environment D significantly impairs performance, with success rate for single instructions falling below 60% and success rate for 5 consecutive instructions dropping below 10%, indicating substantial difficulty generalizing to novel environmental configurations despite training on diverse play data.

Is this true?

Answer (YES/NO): YES